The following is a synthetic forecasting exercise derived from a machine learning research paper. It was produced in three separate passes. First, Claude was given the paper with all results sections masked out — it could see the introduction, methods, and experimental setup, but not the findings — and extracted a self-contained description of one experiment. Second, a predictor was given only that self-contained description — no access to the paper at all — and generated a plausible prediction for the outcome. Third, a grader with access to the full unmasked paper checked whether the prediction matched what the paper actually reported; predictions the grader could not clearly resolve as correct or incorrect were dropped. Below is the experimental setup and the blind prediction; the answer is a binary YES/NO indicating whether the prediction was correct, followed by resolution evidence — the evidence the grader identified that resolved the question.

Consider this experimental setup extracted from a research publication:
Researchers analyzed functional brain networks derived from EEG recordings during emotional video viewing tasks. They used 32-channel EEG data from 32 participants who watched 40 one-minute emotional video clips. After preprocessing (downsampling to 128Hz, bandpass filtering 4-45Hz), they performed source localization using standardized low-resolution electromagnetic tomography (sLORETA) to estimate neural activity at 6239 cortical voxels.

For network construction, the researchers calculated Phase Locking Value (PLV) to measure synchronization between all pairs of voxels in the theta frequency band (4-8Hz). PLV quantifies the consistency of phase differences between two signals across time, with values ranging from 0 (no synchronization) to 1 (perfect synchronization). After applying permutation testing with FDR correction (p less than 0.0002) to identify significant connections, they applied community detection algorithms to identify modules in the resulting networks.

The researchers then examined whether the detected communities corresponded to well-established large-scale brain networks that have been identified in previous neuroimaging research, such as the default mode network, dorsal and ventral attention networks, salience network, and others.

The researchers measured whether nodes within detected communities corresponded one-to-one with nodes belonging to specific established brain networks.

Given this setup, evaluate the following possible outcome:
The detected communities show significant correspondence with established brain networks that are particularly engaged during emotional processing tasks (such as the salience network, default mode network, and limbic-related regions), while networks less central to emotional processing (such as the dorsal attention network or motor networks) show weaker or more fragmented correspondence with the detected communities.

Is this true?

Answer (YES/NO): NO